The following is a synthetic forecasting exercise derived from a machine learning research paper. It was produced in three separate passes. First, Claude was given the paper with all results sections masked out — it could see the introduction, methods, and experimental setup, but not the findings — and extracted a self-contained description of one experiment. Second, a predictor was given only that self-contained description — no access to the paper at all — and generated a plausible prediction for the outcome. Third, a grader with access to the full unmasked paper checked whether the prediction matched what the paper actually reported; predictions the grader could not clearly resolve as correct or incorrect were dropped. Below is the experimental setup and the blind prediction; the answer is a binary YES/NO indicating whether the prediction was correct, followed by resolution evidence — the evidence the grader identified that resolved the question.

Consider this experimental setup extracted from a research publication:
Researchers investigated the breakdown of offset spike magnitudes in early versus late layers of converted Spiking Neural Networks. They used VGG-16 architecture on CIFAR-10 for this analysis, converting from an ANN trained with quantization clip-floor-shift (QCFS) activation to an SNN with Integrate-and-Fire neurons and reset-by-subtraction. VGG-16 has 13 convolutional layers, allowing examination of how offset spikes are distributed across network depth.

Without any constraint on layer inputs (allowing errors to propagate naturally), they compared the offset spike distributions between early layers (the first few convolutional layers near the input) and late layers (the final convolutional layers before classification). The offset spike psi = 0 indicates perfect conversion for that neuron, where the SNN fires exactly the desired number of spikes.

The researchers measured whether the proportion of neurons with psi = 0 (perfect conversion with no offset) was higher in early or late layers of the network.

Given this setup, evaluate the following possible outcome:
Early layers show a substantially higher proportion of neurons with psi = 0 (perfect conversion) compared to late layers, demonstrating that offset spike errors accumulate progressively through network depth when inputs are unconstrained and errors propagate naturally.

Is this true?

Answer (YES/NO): YES